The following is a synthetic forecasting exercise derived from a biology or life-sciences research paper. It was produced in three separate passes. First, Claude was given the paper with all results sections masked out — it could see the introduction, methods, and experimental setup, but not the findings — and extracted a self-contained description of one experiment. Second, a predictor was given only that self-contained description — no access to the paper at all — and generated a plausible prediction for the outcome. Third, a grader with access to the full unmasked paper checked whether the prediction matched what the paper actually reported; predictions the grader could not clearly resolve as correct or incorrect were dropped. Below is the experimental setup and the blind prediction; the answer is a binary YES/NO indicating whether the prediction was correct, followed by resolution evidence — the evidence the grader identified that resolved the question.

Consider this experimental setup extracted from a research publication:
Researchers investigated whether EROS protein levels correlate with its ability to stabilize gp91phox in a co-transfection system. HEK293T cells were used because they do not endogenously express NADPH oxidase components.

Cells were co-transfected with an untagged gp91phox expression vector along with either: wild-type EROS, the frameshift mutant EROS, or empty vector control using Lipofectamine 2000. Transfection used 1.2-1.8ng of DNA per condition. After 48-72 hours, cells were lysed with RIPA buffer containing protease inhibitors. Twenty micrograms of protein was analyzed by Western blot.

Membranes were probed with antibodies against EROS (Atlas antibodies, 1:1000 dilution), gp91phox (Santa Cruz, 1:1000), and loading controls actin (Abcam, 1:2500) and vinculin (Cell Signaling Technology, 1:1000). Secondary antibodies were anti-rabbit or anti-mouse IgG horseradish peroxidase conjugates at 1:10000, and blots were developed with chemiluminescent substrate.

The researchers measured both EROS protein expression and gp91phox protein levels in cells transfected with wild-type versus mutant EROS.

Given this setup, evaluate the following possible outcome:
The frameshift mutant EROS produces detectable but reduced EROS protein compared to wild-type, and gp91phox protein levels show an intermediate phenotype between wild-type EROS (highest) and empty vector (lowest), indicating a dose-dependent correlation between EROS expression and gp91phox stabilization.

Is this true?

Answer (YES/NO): NO